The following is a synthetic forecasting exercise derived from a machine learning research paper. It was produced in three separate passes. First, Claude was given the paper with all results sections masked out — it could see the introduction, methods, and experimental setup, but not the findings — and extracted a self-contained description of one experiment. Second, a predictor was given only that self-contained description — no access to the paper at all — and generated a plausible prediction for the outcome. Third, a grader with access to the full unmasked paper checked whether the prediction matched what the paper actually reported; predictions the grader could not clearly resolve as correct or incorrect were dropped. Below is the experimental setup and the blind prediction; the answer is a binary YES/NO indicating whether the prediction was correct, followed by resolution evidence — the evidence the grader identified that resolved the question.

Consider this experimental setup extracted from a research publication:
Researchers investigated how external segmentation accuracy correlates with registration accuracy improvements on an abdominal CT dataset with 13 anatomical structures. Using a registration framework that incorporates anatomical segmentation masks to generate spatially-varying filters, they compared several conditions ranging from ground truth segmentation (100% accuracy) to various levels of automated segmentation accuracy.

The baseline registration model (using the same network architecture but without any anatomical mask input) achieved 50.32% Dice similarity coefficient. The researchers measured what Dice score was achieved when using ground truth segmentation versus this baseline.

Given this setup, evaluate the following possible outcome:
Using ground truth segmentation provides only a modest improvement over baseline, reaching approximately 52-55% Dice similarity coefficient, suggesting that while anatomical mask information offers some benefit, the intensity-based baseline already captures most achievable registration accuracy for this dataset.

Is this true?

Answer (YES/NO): NO